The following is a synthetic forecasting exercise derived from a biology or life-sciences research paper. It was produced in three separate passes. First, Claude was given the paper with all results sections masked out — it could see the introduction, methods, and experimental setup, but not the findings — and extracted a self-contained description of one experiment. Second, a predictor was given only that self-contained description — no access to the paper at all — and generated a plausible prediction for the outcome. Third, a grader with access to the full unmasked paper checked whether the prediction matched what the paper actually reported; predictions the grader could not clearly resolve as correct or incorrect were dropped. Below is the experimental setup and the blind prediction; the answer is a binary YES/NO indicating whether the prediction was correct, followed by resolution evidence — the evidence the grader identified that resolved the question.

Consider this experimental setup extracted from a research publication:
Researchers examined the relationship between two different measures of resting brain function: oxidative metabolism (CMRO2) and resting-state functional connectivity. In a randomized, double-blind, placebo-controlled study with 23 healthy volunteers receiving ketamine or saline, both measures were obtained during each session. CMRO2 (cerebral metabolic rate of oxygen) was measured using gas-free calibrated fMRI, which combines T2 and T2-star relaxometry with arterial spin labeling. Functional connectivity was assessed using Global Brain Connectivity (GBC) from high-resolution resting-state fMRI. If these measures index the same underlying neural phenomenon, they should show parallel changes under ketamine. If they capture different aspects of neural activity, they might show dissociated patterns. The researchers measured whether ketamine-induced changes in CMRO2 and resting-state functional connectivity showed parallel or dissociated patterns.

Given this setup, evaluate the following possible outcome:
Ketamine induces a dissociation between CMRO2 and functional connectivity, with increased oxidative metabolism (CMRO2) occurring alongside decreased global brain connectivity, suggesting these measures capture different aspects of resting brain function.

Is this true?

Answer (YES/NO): NO